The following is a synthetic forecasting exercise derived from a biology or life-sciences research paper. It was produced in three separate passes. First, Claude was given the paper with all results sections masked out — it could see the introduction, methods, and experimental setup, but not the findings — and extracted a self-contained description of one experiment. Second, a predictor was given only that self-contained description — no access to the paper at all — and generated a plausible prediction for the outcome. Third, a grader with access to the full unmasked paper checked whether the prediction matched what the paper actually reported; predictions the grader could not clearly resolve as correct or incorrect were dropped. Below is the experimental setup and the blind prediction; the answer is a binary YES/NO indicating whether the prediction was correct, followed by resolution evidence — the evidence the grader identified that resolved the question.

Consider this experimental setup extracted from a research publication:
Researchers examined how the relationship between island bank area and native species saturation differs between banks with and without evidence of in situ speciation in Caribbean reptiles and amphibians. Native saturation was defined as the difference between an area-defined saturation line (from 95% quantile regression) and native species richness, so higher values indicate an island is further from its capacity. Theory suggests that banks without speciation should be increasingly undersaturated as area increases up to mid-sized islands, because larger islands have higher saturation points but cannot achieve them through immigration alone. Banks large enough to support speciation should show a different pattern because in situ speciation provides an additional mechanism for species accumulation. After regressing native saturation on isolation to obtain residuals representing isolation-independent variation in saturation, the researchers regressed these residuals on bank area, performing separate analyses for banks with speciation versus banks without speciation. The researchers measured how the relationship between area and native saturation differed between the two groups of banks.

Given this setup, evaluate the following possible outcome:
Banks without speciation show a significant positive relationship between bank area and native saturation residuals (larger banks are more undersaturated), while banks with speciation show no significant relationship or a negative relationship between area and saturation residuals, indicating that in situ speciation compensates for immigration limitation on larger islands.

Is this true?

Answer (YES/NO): NO